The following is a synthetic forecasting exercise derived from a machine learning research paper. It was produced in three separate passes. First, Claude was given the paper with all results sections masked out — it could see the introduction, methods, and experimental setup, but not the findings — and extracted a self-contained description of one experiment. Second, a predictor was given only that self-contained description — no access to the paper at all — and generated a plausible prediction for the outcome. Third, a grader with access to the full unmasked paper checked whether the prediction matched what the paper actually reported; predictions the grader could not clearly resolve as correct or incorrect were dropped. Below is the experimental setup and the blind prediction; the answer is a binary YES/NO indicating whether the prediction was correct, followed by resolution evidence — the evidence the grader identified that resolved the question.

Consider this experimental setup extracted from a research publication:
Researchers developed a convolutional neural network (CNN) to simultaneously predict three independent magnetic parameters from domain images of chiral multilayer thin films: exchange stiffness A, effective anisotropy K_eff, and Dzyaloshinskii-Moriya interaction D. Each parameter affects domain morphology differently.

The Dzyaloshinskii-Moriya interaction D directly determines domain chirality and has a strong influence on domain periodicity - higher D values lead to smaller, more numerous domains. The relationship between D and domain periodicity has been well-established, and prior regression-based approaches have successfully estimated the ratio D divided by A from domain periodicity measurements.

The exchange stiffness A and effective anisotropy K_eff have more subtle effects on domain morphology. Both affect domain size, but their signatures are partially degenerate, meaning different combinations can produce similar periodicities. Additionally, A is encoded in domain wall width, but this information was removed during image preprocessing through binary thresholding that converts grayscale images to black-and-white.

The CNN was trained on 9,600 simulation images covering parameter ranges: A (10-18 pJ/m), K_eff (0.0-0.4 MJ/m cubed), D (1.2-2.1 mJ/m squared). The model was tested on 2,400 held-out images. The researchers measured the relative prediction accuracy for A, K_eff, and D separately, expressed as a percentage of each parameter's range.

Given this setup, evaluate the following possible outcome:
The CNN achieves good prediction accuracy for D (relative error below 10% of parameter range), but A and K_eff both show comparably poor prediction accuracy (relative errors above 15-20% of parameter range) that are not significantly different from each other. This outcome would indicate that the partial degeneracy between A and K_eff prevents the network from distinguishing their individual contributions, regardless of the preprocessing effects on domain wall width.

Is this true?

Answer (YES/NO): NO